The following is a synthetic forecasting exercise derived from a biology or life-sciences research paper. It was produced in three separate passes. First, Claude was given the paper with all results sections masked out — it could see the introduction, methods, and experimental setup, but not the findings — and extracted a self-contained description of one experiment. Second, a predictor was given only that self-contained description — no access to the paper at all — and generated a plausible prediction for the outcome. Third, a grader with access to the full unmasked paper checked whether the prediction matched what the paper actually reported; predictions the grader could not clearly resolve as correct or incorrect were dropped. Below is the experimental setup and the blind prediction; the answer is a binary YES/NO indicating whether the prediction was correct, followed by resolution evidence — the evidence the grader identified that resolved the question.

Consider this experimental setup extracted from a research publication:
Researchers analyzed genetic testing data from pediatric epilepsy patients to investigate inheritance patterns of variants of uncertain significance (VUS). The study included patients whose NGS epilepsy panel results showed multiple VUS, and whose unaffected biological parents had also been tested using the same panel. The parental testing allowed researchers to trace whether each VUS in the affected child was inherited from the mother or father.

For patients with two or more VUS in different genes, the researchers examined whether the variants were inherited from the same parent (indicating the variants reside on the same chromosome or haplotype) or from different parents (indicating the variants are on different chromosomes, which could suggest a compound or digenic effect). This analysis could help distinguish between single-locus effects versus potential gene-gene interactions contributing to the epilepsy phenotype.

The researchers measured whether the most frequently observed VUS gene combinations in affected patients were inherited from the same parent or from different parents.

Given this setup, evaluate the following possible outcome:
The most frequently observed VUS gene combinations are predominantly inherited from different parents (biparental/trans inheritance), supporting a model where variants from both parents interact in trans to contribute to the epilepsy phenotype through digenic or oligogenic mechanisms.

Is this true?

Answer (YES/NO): NO